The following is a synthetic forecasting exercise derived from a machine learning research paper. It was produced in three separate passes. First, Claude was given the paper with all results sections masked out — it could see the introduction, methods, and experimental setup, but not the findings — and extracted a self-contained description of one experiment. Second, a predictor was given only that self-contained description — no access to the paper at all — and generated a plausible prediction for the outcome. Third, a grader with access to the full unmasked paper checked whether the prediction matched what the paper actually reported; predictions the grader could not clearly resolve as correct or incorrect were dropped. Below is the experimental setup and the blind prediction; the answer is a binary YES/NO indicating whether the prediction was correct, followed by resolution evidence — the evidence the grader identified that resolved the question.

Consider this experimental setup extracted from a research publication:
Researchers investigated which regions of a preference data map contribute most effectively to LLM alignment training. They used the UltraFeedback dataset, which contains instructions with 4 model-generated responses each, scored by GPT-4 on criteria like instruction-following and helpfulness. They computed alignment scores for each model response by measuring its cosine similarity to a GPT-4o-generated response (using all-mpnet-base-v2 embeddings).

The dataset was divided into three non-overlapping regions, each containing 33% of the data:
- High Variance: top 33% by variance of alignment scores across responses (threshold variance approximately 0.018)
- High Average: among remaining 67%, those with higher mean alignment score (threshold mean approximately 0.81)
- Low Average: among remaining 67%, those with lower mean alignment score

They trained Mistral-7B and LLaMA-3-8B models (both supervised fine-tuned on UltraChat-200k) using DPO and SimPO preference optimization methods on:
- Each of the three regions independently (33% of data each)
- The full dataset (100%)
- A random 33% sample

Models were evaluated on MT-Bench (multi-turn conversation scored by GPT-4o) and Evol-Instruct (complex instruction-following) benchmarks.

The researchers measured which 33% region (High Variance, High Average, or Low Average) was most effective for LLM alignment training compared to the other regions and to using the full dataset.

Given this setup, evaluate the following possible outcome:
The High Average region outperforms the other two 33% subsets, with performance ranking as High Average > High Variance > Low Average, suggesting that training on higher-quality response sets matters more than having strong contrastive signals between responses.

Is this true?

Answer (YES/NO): NO